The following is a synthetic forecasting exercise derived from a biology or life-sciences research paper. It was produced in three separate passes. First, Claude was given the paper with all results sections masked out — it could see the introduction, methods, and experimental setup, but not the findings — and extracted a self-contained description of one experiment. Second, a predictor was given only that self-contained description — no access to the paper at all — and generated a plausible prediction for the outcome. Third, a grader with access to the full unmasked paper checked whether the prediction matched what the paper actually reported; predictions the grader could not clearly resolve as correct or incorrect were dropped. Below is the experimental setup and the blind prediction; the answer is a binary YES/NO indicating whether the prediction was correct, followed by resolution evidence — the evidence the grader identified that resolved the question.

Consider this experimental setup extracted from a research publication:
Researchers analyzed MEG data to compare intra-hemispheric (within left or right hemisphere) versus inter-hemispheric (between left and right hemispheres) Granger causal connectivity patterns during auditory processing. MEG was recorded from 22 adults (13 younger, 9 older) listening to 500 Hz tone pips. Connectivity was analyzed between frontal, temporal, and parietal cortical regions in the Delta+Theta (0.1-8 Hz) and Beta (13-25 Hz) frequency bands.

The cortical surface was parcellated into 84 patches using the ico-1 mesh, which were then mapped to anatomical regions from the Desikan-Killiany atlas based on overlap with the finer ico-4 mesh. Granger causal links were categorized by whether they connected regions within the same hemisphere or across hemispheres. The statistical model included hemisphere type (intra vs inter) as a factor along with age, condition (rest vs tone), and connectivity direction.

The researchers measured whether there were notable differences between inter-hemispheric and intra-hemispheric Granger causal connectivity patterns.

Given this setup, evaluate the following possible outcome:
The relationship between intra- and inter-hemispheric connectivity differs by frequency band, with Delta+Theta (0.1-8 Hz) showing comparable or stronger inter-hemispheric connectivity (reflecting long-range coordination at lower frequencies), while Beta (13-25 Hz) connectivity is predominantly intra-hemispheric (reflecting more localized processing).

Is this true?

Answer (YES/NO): NO